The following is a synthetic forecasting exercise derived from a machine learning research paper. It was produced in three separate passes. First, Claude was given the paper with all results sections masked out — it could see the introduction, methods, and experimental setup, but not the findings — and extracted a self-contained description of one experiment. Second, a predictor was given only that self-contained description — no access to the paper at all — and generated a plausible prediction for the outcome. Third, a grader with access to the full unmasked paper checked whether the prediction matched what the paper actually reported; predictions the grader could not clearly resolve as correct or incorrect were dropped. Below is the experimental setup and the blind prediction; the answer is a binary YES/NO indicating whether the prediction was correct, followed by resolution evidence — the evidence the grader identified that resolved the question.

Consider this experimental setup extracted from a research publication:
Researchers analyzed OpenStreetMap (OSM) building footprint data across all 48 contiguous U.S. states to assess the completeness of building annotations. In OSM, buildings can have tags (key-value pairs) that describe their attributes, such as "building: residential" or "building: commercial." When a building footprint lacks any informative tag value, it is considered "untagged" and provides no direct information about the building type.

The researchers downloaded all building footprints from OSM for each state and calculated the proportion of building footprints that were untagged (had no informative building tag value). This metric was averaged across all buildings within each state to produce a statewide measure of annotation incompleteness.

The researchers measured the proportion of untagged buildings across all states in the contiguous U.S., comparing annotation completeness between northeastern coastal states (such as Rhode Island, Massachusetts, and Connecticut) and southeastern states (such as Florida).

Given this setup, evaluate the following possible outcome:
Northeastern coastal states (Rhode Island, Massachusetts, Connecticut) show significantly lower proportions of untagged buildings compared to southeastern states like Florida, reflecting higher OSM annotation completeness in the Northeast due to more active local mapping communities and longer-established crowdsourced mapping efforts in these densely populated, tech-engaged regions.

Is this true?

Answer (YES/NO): NO